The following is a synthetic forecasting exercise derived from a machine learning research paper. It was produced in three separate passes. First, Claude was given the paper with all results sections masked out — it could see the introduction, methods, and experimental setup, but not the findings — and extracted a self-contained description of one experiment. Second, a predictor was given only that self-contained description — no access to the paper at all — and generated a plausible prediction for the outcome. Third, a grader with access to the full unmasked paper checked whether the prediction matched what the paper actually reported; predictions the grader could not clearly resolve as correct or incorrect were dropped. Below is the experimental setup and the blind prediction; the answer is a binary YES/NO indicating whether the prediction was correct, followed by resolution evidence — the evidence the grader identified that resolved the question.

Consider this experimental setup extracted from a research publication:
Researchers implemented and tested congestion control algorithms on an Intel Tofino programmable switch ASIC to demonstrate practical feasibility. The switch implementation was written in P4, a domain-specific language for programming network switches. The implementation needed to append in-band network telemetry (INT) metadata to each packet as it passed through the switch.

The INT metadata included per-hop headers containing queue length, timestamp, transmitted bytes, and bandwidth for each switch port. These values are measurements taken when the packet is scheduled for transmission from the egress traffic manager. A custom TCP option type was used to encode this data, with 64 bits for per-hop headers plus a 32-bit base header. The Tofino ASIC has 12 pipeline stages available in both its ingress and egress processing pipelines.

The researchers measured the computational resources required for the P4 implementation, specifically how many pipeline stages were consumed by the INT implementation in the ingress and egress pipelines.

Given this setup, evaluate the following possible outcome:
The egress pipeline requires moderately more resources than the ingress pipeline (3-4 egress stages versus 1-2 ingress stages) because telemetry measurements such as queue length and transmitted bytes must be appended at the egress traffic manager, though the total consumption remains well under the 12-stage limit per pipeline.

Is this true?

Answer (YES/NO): NO